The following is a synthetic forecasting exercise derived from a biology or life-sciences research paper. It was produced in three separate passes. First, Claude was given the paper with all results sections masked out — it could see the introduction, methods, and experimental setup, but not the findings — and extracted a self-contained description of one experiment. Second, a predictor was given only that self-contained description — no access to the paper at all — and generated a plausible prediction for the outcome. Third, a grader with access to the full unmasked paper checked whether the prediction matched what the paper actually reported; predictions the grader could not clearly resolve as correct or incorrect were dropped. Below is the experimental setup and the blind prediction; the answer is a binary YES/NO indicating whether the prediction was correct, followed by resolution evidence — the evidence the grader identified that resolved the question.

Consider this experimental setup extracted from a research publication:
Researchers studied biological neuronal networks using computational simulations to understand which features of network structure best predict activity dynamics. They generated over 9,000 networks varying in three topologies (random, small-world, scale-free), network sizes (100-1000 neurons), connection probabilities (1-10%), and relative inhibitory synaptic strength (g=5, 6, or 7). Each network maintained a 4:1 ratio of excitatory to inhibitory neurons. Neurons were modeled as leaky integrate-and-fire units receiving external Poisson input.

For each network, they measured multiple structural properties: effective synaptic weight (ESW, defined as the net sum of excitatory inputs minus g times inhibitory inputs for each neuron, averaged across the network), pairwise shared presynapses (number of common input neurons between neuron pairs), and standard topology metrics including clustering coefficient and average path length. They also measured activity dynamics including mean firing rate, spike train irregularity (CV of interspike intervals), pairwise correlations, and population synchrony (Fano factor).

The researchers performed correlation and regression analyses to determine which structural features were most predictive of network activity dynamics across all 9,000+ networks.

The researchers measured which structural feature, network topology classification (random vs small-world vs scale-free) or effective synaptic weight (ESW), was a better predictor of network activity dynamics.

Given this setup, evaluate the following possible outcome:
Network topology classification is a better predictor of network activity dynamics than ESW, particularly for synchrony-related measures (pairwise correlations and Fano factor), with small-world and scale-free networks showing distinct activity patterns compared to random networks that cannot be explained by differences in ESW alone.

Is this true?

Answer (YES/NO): NO